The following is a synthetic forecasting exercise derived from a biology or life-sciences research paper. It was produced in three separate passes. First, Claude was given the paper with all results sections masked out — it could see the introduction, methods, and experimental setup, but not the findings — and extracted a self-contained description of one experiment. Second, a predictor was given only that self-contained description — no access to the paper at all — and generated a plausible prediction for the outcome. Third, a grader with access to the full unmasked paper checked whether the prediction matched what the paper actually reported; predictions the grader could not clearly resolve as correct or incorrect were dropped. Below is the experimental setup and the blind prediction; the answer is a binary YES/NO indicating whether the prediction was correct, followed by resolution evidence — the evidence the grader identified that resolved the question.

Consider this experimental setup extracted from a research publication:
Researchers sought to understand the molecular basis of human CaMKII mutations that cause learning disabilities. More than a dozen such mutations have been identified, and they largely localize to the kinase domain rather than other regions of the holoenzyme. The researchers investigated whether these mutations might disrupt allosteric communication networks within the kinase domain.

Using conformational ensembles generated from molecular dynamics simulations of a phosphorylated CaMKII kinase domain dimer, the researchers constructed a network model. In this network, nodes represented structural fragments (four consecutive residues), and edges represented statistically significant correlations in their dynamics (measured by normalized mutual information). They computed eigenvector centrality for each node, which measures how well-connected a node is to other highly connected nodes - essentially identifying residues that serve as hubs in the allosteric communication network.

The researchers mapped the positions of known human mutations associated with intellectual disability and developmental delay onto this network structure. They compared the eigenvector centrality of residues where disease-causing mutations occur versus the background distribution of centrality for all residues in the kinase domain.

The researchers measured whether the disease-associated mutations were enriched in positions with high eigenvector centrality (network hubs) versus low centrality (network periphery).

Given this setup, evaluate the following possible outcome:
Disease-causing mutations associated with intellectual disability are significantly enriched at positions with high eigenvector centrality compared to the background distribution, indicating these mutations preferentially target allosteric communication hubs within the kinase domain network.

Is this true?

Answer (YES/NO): YES